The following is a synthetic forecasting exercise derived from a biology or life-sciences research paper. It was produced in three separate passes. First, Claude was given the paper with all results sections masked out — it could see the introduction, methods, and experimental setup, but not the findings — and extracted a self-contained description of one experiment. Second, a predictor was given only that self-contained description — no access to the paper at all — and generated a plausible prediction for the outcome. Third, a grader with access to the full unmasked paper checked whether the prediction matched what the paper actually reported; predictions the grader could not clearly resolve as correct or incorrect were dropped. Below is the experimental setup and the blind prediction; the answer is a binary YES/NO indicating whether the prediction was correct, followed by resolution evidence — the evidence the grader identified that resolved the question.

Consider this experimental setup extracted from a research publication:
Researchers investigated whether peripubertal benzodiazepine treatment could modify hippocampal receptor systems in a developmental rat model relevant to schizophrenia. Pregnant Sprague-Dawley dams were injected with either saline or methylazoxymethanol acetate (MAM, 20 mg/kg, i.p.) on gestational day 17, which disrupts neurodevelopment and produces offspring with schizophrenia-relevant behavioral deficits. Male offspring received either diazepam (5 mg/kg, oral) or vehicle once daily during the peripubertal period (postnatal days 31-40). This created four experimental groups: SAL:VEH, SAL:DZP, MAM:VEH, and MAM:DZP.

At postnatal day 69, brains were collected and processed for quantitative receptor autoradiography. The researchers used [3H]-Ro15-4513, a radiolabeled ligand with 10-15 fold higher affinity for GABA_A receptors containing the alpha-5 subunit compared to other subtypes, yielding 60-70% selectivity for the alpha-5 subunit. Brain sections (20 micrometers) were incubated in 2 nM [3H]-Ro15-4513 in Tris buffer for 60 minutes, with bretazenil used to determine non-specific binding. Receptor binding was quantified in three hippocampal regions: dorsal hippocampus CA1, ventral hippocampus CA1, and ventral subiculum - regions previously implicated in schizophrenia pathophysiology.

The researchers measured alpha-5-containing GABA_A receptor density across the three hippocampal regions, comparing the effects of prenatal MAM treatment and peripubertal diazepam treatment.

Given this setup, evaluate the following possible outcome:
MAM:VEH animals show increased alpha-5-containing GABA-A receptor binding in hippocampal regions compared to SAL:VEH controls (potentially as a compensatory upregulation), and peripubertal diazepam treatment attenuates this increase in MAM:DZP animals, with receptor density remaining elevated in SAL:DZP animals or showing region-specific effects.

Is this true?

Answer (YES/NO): NO